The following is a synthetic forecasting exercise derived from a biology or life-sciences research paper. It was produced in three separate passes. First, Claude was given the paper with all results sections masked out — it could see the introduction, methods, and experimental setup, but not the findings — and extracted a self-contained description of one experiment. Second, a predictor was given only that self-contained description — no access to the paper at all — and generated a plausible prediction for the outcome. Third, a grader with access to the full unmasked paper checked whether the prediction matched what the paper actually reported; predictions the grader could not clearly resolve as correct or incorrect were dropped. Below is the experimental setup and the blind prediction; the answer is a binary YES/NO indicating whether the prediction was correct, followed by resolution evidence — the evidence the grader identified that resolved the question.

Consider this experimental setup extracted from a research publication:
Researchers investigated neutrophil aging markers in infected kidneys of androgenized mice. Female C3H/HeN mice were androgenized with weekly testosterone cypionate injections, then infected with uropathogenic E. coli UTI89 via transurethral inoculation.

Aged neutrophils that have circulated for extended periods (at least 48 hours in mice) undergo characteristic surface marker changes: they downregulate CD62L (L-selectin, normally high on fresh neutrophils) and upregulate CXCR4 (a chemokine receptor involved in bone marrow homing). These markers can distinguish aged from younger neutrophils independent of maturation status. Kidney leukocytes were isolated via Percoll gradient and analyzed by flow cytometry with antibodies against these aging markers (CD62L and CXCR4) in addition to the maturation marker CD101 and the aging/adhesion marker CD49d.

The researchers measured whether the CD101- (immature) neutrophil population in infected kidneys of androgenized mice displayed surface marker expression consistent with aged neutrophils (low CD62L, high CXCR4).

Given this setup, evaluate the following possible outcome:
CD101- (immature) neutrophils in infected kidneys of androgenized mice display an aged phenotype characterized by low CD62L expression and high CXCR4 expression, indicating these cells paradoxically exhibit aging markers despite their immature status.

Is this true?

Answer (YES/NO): NO